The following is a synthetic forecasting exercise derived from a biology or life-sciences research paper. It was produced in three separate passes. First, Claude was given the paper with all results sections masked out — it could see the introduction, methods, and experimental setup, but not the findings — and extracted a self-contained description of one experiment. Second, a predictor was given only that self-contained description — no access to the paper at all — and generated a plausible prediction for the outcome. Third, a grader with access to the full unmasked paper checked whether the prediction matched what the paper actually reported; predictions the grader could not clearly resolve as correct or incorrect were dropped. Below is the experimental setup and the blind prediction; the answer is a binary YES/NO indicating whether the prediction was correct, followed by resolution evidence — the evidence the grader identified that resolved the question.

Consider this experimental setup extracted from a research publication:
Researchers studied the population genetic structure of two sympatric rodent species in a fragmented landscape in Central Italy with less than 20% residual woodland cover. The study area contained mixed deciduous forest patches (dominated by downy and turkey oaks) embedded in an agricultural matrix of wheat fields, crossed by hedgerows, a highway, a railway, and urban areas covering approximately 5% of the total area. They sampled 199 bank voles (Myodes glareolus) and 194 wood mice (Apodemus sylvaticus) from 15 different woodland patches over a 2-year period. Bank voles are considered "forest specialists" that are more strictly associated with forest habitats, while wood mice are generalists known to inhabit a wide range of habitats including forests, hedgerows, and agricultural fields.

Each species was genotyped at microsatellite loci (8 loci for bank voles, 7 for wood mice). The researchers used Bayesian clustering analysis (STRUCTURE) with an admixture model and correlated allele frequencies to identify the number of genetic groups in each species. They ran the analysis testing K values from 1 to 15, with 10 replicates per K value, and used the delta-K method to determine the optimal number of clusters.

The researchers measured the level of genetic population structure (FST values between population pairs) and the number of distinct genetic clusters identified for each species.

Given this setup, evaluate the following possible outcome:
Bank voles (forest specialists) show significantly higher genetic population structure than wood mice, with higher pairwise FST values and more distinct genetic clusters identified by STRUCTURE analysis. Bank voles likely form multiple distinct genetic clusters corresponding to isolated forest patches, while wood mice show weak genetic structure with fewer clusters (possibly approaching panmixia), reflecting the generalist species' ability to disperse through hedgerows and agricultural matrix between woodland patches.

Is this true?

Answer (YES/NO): NO